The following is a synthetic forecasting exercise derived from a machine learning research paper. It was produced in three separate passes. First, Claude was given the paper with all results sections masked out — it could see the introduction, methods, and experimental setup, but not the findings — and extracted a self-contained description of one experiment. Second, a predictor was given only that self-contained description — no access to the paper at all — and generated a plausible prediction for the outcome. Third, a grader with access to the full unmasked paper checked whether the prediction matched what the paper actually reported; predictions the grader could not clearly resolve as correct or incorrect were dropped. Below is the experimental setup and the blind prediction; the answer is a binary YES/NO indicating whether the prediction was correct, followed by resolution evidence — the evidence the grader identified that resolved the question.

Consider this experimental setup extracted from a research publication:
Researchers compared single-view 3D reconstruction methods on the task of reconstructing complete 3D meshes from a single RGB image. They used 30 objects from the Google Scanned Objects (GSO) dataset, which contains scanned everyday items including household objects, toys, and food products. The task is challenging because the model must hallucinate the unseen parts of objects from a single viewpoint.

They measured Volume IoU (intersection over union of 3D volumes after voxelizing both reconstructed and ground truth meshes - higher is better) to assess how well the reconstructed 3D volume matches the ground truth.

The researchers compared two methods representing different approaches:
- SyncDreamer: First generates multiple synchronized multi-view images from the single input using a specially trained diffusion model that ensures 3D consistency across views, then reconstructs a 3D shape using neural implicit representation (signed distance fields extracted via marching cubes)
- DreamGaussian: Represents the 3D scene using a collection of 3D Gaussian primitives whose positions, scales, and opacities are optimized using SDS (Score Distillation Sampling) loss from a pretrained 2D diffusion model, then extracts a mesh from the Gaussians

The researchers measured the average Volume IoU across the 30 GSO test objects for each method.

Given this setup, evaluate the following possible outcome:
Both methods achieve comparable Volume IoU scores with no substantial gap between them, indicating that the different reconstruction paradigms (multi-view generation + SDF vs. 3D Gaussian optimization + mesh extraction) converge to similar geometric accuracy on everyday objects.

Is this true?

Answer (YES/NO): NO